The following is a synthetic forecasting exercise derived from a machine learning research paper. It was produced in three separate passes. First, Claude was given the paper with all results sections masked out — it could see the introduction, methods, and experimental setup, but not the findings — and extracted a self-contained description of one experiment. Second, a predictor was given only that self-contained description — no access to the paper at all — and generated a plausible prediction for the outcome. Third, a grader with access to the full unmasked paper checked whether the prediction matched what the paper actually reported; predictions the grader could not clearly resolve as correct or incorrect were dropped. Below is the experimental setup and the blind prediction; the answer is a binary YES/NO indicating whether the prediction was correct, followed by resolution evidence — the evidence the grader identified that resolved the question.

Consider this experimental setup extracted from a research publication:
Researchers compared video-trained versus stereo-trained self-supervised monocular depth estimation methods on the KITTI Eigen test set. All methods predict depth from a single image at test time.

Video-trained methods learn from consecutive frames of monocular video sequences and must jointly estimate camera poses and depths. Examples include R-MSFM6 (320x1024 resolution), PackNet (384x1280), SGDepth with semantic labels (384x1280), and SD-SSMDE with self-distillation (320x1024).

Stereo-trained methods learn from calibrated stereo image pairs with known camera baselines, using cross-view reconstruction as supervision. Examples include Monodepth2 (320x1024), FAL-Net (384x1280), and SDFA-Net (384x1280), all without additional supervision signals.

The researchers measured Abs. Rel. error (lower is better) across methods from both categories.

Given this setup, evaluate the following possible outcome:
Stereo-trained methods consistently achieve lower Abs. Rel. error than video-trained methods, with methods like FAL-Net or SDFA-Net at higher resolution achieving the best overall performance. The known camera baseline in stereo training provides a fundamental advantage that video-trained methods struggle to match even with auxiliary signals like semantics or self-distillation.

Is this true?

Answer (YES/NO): NO